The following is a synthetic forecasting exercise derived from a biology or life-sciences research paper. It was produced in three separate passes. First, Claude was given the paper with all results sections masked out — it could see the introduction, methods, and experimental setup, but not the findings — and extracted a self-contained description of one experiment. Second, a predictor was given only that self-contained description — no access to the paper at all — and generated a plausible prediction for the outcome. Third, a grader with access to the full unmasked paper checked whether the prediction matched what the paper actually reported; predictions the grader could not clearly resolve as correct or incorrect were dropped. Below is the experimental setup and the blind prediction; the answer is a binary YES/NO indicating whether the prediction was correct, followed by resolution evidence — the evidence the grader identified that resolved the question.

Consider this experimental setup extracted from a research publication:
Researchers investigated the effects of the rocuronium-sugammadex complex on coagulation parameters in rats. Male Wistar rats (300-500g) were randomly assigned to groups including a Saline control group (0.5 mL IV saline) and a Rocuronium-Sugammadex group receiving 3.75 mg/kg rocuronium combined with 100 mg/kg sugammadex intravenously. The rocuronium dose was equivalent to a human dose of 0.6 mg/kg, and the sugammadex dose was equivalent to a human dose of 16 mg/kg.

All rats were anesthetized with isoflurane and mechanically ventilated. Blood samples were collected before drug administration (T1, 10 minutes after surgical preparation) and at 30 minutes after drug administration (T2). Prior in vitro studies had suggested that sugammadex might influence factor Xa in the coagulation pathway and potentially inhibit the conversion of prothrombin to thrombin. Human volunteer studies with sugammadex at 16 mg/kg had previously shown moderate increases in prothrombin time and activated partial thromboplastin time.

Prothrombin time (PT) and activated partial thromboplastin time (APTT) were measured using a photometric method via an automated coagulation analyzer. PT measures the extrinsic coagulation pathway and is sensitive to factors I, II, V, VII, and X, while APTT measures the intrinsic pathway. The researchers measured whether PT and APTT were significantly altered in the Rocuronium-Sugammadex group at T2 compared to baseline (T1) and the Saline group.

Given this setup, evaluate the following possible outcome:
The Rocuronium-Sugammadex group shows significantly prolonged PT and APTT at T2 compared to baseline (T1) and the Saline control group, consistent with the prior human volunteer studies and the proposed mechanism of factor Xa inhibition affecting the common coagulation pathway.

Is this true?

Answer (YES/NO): NO